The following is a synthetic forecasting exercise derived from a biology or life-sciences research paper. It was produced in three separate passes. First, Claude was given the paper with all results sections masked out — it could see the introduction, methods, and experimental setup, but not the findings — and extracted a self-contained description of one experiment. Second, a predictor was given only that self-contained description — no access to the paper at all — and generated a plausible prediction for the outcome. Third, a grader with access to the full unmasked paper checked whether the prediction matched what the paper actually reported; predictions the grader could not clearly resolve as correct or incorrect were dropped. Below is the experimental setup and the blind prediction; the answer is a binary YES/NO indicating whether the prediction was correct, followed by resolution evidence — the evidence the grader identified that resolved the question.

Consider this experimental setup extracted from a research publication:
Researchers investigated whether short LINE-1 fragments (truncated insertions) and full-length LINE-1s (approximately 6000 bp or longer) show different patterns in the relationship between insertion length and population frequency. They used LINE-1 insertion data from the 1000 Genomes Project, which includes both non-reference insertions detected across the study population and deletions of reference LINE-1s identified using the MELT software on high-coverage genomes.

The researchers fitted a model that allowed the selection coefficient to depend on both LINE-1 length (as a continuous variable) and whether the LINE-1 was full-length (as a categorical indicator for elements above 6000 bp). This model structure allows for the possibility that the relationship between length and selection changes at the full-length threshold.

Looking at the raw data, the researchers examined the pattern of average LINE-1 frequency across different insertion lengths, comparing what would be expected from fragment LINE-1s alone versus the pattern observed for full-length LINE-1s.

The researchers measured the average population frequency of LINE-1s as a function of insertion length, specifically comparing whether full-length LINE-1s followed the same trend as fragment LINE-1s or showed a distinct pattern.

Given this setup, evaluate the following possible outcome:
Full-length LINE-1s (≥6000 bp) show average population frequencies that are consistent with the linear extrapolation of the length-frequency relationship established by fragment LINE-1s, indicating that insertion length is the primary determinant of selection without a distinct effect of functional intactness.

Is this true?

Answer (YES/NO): NO